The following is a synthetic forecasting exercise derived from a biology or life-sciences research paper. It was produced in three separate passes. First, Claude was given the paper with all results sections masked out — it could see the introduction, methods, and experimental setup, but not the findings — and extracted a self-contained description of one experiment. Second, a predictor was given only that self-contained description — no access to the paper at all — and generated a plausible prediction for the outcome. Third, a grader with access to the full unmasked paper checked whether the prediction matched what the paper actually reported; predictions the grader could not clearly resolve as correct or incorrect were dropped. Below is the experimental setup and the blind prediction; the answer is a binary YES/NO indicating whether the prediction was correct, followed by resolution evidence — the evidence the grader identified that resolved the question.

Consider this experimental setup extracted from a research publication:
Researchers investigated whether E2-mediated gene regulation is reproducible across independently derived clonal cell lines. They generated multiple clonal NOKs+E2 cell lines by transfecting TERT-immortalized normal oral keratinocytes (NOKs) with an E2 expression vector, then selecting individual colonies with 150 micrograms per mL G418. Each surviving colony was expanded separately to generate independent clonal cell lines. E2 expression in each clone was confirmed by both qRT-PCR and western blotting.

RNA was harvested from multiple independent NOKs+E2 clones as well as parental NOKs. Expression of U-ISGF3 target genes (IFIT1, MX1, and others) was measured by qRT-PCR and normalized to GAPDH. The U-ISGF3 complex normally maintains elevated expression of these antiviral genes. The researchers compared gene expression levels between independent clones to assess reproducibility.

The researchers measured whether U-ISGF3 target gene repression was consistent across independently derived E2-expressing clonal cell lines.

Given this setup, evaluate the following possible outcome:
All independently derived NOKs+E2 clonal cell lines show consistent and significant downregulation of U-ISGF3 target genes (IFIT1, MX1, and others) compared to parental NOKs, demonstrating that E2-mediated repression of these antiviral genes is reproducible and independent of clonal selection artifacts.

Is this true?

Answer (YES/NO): NO